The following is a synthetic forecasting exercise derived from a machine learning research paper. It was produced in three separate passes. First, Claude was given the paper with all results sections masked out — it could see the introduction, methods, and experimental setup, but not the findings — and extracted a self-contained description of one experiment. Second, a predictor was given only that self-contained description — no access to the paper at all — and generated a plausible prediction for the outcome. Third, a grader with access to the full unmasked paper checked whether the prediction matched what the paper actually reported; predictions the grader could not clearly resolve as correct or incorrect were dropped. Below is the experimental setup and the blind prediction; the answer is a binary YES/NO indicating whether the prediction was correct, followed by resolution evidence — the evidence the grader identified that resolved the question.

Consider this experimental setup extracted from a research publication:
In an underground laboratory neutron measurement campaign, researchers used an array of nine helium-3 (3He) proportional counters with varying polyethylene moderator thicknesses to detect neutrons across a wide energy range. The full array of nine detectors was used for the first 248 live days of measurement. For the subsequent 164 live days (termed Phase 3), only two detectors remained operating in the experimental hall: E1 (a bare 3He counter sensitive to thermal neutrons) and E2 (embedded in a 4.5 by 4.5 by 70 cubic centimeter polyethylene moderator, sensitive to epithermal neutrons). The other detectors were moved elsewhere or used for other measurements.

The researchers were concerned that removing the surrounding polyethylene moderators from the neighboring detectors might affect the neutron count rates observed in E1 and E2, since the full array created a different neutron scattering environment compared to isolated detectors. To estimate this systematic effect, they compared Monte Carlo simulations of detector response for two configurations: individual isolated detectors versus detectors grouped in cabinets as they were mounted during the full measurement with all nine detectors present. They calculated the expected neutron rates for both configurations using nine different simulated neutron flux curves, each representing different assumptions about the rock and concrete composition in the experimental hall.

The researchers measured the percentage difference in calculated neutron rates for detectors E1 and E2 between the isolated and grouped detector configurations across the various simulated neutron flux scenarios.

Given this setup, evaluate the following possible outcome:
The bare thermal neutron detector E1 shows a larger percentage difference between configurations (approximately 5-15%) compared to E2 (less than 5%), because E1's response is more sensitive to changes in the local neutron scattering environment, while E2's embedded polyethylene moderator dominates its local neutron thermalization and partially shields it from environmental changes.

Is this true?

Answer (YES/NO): NO